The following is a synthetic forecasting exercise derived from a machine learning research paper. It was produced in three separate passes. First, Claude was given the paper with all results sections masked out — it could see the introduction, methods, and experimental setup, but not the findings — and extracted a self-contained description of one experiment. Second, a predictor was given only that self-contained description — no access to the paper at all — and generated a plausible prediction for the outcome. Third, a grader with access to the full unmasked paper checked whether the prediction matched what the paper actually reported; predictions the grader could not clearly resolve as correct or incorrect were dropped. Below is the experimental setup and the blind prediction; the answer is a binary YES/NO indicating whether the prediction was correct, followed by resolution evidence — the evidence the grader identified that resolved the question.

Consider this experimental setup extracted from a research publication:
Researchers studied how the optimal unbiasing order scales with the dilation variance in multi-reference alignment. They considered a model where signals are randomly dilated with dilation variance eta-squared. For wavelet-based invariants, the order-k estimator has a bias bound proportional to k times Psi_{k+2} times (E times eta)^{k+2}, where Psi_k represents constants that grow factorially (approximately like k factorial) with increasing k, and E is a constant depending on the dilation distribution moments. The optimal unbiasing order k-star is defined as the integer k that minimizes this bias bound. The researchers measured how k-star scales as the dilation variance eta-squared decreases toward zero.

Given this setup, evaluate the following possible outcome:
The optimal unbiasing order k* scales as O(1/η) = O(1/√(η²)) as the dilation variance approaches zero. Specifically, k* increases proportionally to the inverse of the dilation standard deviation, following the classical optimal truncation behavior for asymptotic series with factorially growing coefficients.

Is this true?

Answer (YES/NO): YES